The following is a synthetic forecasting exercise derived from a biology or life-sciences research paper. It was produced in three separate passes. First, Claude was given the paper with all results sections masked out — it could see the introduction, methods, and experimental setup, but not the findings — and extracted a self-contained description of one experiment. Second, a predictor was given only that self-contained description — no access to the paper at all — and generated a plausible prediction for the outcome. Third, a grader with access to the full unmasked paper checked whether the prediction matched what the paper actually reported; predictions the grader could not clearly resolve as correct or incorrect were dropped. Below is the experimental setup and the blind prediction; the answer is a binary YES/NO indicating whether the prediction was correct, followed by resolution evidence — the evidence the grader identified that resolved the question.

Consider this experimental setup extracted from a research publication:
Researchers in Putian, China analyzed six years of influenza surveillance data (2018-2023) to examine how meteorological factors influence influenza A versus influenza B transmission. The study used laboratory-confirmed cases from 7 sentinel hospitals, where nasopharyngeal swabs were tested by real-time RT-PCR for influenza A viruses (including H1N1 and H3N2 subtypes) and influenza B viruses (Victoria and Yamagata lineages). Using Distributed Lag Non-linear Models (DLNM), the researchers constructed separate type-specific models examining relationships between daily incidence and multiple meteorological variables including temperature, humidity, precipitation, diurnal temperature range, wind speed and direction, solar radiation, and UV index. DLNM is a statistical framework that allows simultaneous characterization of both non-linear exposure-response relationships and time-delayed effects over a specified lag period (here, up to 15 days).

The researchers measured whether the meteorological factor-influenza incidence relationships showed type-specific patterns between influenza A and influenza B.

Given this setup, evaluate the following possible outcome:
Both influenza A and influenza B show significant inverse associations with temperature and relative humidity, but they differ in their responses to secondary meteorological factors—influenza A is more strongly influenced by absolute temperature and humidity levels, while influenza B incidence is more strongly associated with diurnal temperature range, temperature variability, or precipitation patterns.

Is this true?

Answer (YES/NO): NO